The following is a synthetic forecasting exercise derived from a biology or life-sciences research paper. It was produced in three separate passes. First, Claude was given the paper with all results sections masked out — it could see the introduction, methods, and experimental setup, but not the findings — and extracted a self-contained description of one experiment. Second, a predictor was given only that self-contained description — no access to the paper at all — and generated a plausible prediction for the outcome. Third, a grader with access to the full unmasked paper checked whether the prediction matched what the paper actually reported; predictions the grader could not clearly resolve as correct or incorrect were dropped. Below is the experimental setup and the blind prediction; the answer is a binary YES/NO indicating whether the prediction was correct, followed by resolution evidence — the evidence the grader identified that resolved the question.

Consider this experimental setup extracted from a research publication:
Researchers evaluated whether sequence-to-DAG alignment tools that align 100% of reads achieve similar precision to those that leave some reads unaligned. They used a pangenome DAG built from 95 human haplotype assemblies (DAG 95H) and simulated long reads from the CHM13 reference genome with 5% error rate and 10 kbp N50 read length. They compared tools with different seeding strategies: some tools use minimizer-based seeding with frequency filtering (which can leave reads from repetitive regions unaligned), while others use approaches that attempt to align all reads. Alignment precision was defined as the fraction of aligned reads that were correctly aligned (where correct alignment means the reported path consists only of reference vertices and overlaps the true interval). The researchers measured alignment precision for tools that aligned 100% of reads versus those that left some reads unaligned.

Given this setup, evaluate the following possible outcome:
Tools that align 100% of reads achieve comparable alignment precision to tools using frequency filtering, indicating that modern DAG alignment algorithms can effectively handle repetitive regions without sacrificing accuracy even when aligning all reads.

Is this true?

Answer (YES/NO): NO